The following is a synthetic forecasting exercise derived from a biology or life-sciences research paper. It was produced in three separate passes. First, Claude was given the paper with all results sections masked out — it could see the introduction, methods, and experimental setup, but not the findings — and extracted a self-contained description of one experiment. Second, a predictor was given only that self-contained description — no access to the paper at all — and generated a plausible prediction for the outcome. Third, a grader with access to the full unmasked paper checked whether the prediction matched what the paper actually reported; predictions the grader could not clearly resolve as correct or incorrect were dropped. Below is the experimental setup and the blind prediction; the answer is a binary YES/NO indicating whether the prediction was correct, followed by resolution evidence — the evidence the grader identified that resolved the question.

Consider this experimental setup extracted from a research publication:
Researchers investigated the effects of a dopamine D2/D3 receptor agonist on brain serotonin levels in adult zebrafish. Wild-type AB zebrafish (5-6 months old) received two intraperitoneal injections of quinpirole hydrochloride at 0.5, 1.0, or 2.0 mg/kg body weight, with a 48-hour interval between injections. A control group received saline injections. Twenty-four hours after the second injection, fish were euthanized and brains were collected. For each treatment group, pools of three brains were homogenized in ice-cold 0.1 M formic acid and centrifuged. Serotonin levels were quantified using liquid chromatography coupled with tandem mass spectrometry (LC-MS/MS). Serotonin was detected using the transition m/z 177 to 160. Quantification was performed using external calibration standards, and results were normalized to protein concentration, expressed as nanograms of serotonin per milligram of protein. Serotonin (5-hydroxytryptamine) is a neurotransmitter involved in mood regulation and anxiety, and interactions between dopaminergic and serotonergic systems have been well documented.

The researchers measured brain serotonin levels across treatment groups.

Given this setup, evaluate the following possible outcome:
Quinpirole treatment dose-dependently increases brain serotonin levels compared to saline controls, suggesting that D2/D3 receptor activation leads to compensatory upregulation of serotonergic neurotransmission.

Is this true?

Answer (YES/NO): NO